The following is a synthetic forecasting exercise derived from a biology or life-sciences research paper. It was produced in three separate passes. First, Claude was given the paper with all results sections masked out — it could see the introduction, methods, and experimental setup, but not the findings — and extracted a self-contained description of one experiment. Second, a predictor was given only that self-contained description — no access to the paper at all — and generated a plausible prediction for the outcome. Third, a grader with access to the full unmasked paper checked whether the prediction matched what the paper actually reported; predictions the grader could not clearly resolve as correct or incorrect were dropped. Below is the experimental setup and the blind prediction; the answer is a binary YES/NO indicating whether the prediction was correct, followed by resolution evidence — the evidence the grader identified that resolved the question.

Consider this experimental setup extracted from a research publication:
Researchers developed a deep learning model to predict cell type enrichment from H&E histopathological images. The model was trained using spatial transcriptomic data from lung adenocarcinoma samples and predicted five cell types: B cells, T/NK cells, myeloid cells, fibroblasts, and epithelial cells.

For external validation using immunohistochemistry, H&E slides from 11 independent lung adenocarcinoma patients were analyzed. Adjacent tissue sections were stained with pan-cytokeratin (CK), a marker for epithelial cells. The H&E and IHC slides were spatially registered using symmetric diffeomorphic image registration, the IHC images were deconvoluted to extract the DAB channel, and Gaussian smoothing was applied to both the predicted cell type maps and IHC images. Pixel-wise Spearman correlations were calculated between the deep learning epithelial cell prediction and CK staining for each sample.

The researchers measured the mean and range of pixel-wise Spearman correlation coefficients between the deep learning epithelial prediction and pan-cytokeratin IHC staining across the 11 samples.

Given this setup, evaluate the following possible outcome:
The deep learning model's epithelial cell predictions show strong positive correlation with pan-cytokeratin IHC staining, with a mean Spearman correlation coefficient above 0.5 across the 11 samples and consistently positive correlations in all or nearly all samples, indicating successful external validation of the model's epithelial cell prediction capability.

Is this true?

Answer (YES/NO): NO